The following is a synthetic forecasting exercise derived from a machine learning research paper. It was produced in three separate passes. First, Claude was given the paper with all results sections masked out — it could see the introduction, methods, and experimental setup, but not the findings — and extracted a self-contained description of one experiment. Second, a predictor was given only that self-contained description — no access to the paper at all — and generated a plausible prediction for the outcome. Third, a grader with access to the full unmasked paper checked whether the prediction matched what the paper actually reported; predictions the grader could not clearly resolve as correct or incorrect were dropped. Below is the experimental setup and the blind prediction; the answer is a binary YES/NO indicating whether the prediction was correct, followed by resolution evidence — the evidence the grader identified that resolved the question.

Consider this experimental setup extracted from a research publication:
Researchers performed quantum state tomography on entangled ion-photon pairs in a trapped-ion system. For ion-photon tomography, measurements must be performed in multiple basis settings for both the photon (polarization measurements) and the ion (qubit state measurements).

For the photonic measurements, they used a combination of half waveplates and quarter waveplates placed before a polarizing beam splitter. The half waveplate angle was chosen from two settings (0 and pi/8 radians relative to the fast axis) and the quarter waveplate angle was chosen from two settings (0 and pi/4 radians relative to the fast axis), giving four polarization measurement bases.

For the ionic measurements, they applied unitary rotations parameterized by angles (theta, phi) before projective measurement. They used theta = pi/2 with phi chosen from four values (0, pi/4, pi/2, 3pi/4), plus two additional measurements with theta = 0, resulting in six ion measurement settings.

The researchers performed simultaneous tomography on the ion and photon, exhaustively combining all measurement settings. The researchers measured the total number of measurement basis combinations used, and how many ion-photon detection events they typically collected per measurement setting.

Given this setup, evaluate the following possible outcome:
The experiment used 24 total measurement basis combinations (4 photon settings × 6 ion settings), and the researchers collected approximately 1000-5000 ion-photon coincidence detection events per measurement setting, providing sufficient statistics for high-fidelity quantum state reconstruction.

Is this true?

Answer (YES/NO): NO